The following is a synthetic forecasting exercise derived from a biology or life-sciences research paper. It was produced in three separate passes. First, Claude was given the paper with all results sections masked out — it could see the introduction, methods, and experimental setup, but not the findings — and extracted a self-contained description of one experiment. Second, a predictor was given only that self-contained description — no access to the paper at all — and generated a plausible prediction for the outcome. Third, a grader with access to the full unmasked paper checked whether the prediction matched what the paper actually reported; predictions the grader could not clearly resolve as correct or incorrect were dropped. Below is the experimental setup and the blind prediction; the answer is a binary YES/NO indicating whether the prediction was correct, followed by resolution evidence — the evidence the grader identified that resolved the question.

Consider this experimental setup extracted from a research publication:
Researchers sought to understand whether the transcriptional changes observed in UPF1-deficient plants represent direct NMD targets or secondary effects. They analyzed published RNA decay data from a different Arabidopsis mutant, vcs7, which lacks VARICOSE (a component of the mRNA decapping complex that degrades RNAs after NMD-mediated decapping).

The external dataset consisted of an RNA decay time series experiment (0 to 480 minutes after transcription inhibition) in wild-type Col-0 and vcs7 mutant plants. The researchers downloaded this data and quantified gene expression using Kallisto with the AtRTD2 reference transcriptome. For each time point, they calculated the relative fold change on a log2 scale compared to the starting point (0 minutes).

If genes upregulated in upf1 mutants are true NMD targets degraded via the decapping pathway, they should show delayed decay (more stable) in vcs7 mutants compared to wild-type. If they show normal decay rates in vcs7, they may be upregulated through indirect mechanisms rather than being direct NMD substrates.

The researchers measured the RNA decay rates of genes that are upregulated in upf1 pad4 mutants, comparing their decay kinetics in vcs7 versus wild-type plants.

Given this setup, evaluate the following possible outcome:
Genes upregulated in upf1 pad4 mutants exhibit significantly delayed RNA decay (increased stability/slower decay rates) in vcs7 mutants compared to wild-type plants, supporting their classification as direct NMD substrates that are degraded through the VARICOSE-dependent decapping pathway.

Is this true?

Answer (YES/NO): YES